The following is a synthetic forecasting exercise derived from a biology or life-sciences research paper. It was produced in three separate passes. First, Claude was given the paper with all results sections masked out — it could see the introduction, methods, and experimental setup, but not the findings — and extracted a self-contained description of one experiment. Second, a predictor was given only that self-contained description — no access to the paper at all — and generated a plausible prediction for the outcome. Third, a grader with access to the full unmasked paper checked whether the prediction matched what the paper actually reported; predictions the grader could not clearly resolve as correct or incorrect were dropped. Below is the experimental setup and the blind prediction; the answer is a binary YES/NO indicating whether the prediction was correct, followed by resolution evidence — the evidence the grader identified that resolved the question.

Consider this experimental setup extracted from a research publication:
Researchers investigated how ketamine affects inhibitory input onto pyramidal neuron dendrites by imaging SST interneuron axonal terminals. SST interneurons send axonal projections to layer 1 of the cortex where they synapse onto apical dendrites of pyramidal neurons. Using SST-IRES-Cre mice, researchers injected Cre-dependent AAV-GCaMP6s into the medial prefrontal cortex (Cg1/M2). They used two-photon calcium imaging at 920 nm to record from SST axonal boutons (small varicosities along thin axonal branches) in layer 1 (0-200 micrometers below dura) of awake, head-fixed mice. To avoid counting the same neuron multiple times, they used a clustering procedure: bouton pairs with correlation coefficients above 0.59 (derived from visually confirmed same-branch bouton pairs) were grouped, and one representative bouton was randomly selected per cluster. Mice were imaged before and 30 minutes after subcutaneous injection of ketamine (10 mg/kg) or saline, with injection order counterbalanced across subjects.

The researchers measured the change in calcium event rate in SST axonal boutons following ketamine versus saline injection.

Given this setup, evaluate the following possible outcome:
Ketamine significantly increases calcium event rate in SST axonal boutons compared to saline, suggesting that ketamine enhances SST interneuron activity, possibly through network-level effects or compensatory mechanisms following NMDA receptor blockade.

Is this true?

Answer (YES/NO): NO